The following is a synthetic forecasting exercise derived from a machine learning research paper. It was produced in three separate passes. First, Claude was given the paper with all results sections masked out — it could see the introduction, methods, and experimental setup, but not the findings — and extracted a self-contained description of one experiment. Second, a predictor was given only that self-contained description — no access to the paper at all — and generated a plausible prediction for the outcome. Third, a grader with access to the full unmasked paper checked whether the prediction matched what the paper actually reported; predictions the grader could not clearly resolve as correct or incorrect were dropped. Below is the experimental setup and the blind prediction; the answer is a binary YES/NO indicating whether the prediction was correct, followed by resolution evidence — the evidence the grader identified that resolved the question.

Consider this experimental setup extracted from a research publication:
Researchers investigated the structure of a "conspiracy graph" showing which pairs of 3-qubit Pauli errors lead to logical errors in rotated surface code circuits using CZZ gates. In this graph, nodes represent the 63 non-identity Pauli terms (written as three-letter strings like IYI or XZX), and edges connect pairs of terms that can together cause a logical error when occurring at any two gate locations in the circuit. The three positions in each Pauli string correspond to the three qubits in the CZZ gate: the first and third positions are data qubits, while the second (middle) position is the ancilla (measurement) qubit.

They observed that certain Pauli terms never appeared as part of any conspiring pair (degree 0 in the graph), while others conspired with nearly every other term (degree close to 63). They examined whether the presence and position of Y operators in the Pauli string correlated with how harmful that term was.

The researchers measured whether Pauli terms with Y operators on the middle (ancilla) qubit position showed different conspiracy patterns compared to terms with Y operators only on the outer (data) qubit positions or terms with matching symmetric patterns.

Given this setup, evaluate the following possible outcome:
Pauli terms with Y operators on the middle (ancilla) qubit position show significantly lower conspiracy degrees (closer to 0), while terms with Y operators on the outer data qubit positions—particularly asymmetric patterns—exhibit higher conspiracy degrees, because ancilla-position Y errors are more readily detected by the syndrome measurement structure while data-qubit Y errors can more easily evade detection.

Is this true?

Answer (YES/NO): NO